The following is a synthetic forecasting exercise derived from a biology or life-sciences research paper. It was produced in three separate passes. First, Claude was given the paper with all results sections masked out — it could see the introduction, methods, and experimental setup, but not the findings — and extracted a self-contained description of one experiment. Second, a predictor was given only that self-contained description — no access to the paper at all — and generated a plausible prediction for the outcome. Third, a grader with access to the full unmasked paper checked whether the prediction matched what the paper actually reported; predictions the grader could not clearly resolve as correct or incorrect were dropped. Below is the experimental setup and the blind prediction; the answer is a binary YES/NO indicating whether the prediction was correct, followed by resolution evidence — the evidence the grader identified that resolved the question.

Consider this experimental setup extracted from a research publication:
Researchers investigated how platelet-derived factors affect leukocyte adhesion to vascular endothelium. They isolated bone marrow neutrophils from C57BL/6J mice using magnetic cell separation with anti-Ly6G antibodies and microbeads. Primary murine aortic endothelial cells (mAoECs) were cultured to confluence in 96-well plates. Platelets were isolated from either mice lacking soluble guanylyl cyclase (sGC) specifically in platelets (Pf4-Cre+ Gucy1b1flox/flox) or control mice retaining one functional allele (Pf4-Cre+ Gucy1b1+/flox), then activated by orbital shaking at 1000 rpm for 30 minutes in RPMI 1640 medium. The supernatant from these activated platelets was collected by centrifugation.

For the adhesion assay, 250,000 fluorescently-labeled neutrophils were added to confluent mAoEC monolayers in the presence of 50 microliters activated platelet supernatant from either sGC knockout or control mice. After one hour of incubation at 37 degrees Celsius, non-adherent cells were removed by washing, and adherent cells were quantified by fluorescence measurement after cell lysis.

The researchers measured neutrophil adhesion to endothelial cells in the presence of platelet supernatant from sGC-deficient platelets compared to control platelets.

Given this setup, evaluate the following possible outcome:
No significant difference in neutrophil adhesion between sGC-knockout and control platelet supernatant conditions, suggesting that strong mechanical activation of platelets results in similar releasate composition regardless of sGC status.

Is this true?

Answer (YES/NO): NO